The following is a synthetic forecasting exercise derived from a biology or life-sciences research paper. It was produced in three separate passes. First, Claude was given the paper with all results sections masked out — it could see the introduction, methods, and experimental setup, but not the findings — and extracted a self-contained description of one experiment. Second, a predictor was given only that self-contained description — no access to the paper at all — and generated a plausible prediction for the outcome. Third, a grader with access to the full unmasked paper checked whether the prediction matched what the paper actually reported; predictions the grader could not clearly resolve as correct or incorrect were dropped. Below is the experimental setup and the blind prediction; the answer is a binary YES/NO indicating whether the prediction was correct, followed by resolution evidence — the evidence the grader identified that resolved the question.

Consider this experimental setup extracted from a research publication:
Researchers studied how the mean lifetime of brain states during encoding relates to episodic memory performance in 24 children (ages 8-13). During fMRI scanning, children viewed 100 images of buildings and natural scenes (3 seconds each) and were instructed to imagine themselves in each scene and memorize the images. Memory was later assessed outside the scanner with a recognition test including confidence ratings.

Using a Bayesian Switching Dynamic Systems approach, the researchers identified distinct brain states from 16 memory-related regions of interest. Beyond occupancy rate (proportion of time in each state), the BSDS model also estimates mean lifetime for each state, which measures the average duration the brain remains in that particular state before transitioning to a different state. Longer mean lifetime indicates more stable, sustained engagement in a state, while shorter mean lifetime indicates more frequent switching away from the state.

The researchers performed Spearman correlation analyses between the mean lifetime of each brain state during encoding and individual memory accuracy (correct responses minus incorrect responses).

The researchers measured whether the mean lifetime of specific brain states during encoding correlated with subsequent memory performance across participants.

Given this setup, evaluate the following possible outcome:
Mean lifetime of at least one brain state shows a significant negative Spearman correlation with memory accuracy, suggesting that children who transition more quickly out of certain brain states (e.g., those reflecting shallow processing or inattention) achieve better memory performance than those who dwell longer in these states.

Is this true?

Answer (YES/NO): NO